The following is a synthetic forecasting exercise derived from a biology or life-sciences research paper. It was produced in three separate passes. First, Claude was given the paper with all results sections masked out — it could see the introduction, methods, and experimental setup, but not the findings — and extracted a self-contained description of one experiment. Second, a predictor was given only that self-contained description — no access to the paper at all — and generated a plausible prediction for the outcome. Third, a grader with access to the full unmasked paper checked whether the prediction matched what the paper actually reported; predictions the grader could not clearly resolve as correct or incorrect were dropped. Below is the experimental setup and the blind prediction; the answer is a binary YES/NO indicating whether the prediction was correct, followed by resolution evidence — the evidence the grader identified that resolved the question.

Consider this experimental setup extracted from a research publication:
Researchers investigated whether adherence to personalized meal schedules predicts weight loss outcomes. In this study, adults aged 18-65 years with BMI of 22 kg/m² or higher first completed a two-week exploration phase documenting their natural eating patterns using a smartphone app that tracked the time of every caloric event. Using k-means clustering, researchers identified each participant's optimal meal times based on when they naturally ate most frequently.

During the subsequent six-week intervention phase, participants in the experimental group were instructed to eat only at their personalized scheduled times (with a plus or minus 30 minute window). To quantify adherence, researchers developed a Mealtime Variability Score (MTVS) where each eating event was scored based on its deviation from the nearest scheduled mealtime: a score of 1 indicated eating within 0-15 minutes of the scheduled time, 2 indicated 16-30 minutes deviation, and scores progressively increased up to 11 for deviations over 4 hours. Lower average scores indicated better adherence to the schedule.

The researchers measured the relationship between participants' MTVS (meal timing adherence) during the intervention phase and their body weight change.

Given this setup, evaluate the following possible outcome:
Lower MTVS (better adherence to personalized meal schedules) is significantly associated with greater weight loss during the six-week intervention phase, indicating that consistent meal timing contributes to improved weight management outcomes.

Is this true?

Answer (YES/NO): YES